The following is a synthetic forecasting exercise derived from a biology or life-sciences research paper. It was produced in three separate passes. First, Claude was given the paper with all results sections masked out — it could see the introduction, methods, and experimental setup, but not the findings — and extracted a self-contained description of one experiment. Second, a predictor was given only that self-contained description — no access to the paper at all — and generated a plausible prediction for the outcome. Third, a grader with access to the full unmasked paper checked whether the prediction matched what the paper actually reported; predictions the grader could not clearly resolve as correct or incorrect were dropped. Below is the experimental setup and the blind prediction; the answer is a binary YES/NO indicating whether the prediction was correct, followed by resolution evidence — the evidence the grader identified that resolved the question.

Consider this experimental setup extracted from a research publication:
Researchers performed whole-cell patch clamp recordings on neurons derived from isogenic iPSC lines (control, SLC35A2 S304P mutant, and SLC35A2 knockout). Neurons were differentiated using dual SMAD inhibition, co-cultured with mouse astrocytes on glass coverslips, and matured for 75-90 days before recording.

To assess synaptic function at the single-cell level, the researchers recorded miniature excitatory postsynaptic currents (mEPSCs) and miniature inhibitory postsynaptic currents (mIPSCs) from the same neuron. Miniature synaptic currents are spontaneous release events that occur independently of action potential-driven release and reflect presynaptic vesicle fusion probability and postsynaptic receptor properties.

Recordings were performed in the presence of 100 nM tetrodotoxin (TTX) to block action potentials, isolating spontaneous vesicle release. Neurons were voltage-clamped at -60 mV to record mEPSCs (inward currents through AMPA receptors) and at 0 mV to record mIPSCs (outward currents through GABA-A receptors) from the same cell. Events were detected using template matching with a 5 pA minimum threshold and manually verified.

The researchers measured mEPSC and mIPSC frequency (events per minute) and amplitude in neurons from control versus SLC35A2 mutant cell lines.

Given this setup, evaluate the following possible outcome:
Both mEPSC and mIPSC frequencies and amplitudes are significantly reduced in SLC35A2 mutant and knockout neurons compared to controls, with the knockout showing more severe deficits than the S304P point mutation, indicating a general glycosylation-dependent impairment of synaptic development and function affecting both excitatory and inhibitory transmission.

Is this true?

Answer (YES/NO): NO